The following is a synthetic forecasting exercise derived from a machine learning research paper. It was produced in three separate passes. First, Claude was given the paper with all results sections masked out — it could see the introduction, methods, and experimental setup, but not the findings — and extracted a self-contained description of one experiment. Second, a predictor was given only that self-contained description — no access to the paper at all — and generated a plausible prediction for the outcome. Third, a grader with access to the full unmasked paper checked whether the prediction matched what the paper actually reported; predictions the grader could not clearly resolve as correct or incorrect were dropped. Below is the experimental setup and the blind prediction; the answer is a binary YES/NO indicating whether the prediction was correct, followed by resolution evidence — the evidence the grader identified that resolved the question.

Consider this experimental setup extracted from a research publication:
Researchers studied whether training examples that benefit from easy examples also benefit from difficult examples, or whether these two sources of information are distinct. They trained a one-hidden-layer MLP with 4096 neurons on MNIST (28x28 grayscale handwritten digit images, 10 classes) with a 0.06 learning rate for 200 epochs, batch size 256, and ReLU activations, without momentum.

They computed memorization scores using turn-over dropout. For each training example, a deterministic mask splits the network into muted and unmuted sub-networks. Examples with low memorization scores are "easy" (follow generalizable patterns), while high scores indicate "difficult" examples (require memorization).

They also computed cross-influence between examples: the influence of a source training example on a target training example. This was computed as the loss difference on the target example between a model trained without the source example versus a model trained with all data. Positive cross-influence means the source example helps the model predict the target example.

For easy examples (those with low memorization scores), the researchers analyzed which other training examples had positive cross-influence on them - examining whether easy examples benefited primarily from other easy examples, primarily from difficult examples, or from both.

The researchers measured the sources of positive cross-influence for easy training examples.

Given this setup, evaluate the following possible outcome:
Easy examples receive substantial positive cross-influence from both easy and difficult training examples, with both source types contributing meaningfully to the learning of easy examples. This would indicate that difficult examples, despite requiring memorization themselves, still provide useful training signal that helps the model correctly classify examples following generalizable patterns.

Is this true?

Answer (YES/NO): YES